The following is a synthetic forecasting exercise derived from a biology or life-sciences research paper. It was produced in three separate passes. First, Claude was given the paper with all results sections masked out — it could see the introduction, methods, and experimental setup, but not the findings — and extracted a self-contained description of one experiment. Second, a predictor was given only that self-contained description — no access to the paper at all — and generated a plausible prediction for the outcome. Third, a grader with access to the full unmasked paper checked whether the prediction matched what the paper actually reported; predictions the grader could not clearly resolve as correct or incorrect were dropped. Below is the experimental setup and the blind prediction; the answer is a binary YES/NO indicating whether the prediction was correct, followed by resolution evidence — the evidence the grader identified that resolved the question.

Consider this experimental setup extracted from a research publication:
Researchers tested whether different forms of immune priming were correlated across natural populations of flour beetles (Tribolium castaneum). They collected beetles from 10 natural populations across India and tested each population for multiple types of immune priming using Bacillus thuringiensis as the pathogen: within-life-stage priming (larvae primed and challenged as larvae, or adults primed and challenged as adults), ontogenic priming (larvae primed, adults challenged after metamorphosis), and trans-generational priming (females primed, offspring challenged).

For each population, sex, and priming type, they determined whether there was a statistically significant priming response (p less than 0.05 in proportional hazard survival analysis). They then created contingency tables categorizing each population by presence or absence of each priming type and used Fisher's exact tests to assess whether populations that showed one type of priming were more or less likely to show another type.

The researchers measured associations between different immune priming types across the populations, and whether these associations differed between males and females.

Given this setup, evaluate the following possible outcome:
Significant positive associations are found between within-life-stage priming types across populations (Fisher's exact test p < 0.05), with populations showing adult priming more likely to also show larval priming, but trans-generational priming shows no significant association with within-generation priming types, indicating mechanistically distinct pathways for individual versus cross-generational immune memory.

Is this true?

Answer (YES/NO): NO